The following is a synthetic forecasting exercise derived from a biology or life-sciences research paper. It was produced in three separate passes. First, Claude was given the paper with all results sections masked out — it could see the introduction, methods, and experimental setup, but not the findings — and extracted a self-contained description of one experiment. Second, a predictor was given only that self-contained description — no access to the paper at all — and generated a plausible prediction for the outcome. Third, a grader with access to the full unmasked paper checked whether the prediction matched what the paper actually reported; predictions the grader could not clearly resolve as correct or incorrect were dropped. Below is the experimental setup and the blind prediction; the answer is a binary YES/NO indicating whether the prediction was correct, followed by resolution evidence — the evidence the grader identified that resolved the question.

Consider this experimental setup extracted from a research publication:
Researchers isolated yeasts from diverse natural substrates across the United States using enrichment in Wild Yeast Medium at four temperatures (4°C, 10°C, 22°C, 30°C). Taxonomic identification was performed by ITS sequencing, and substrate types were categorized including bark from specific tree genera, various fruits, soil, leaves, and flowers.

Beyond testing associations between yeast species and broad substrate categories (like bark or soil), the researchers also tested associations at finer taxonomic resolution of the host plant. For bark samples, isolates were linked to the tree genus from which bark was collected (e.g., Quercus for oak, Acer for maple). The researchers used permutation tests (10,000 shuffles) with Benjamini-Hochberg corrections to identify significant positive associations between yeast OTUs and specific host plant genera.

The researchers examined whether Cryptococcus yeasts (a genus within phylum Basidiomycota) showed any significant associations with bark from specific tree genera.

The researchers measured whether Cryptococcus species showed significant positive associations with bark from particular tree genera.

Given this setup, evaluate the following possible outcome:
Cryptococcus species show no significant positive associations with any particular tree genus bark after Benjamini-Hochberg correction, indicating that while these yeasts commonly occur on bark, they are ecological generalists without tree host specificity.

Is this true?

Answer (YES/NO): YES